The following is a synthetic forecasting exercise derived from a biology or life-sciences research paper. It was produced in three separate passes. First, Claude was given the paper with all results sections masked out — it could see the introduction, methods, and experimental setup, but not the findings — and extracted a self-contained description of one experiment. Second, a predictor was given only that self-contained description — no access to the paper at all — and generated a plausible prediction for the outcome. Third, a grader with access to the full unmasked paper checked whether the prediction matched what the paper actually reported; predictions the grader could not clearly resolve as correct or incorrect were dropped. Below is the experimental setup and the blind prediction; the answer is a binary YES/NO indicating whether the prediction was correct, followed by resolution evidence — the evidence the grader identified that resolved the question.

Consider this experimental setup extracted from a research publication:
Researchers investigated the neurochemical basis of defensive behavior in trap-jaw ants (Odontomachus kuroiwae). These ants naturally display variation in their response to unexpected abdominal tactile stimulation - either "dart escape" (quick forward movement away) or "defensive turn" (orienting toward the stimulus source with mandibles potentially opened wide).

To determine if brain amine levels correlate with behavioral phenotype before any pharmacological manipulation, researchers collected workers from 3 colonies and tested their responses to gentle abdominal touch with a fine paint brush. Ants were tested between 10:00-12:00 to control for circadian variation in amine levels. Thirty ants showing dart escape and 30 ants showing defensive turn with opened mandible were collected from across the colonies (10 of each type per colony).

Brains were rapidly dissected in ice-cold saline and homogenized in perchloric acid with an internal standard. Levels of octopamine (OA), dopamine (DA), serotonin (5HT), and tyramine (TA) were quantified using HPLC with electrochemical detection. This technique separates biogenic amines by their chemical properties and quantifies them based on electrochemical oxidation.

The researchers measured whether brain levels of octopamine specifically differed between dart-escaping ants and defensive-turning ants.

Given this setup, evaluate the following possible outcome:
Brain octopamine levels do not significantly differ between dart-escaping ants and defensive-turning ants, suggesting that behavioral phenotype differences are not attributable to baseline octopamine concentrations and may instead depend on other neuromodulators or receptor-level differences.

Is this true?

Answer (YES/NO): NO